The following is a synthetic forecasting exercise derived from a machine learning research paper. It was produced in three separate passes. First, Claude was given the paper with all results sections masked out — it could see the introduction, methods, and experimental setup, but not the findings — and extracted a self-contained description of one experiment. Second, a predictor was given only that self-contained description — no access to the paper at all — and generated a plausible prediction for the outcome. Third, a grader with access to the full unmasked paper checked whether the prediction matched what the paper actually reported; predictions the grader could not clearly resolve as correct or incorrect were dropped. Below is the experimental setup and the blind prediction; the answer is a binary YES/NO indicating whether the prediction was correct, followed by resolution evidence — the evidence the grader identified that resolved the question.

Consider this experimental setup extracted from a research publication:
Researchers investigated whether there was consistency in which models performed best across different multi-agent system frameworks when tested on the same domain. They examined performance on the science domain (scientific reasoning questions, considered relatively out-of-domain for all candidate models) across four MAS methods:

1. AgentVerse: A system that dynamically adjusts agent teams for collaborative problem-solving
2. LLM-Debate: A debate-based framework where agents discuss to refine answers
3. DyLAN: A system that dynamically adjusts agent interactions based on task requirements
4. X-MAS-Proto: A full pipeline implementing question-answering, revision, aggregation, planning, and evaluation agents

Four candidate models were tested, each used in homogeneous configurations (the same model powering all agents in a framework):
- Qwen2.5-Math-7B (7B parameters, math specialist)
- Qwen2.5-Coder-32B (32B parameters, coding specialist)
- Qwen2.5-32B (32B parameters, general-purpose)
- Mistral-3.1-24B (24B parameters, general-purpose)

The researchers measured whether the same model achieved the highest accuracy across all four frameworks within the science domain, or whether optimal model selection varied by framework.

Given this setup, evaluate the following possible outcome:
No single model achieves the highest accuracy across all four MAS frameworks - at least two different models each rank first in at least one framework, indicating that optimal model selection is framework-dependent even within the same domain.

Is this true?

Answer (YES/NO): YES